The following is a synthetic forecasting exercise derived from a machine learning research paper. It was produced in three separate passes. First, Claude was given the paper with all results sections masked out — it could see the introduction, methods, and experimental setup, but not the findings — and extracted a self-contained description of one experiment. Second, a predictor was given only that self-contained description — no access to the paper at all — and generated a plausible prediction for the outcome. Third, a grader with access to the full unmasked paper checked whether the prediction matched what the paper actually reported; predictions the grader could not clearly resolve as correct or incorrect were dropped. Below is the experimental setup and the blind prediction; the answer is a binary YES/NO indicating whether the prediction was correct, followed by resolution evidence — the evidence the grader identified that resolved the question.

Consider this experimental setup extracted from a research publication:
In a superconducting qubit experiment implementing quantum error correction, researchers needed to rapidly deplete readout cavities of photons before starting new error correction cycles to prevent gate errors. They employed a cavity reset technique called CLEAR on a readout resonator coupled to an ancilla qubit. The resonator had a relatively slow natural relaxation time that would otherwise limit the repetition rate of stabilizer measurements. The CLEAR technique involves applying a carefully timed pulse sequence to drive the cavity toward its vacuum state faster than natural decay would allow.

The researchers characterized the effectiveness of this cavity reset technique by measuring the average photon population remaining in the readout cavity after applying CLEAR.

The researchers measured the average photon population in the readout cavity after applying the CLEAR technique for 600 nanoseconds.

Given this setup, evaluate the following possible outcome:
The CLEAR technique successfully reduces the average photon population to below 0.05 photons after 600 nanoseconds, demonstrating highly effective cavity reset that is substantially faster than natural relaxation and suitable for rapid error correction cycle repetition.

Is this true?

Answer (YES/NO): NO